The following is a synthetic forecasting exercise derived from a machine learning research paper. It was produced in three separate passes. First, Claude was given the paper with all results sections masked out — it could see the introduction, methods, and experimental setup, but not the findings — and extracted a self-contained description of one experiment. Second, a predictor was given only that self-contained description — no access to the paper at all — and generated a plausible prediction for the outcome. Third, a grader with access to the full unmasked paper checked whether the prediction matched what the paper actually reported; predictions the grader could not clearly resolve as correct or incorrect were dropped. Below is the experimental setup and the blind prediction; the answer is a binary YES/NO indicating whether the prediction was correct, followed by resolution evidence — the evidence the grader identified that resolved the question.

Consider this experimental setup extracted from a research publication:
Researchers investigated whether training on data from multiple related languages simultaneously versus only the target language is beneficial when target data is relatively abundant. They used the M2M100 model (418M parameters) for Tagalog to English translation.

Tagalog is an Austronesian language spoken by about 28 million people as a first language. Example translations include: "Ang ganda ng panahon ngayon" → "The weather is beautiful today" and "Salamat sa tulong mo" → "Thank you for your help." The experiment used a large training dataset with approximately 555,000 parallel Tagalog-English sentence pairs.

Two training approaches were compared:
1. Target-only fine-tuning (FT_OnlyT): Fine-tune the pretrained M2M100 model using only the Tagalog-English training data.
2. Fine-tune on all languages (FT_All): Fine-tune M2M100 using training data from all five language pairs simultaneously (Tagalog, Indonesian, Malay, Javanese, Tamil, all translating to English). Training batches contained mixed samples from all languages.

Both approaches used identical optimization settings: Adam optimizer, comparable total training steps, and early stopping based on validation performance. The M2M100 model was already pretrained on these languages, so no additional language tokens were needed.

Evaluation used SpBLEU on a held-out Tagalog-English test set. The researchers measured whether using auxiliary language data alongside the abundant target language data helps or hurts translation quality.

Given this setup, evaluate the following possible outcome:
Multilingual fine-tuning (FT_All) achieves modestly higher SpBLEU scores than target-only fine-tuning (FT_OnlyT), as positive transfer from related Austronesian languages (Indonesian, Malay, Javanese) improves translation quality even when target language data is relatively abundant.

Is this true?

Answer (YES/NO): NO